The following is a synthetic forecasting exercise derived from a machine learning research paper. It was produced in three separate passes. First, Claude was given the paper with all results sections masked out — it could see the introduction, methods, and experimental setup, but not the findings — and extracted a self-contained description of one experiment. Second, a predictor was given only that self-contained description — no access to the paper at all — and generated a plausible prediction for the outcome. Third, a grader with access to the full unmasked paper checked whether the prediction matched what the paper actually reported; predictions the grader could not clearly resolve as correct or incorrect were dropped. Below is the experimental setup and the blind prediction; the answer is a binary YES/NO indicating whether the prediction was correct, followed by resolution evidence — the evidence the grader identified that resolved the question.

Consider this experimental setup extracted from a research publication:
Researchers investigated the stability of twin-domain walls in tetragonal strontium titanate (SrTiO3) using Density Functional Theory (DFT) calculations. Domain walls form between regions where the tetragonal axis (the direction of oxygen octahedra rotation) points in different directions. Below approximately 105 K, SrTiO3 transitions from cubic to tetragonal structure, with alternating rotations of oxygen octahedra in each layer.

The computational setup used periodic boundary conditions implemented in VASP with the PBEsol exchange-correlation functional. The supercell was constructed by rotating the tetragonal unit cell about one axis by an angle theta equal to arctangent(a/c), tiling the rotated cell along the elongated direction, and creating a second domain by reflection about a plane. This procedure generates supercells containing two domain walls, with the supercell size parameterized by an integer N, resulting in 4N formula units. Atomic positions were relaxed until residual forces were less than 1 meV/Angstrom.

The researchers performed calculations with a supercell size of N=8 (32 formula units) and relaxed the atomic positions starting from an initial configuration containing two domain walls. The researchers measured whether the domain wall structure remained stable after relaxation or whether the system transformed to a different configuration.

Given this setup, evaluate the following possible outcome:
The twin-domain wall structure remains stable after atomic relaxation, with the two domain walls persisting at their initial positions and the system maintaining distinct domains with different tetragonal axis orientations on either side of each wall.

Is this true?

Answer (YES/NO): NO